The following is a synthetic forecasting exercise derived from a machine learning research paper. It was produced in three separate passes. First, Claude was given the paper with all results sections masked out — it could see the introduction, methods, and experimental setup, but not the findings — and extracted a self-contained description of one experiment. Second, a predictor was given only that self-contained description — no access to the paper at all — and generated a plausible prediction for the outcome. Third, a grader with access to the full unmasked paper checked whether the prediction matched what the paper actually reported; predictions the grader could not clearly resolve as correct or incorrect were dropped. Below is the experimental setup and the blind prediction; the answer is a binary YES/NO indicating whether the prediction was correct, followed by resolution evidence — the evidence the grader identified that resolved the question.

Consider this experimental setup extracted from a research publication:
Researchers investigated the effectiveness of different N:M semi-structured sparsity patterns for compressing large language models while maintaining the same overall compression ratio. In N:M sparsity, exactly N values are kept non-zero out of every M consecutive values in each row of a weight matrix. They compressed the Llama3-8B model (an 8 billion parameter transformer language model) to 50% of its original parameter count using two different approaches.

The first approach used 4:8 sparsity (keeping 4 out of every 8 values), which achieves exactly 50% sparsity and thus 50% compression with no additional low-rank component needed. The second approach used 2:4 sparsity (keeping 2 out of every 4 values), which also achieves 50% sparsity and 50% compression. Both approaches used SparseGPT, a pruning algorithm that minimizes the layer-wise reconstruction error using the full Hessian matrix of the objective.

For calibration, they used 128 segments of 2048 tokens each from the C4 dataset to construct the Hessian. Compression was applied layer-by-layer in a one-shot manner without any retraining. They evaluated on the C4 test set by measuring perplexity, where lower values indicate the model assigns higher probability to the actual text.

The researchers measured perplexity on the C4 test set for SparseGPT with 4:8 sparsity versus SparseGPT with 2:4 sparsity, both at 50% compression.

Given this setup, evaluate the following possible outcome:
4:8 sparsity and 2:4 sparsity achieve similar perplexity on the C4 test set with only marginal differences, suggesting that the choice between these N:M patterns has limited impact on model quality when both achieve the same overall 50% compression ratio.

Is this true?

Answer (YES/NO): NO